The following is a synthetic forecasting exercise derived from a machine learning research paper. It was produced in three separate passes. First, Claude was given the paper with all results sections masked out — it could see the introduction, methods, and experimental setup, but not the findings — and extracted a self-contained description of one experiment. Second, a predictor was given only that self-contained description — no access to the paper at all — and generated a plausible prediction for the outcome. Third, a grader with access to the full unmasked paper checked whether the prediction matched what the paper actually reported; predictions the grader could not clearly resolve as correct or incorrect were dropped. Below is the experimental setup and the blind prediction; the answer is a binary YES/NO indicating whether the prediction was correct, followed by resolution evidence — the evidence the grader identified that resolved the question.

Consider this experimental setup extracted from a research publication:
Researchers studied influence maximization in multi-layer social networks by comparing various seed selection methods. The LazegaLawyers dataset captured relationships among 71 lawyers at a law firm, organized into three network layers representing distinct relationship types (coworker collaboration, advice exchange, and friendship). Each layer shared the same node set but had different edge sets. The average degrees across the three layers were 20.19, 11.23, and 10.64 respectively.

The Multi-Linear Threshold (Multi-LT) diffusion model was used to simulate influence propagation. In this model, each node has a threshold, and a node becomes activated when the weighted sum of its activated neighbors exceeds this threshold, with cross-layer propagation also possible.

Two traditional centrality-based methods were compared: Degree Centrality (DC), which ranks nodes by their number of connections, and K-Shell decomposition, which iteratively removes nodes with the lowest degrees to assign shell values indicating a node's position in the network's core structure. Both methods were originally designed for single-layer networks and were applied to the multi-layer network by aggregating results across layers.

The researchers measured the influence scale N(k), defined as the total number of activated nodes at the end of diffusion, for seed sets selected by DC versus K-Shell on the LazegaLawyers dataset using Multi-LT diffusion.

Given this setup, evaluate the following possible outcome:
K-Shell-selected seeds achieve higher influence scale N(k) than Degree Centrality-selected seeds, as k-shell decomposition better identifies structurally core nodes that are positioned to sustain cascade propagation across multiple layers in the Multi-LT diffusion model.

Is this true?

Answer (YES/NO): NO